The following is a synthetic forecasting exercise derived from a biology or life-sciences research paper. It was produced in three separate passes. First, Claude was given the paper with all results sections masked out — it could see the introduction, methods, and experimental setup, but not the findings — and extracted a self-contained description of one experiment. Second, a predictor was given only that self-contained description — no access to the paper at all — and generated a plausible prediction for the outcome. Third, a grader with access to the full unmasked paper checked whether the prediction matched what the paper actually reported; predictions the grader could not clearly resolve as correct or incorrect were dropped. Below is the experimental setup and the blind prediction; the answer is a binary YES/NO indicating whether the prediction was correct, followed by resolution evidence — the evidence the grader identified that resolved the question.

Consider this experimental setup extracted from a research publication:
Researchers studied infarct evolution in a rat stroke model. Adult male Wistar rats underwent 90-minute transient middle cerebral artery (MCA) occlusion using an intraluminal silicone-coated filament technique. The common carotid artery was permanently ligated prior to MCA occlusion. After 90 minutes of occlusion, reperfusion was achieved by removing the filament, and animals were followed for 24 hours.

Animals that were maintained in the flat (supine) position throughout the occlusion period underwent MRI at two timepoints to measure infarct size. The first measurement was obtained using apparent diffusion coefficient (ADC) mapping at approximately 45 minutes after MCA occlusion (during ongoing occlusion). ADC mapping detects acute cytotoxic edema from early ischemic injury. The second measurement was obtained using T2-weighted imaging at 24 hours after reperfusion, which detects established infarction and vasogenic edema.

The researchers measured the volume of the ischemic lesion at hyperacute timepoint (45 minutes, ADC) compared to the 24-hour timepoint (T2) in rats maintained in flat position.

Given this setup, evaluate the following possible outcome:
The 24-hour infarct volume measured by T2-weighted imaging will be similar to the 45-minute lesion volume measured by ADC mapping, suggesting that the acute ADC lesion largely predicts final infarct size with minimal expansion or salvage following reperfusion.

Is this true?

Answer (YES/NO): NO